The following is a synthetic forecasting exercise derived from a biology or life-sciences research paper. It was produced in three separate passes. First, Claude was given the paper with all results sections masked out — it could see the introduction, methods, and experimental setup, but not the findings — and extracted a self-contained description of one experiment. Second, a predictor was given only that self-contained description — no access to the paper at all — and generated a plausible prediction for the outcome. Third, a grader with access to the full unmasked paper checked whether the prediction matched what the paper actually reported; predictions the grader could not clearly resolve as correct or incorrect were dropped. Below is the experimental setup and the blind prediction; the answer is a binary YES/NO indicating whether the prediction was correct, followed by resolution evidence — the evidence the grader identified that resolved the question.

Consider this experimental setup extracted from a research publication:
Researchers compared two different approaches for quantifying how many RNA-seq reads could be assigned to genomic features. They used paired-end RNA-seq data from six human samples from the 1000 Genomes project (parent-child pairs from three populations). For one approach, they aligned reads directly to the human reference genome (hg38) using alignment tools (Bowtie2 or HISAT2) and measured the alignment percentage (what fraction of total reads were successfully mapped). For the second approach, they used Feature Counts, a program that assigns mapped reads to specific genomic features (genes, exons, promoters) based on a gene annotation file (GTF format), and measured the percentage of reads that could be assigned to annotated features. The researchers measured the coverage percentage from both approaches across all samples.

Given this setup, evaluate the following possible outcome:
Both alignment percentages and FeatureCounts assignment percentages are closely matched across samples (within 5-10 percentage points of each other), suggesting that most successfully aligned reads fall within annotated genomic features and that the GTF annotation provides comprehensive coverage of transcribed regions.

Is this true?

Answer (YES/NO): NO